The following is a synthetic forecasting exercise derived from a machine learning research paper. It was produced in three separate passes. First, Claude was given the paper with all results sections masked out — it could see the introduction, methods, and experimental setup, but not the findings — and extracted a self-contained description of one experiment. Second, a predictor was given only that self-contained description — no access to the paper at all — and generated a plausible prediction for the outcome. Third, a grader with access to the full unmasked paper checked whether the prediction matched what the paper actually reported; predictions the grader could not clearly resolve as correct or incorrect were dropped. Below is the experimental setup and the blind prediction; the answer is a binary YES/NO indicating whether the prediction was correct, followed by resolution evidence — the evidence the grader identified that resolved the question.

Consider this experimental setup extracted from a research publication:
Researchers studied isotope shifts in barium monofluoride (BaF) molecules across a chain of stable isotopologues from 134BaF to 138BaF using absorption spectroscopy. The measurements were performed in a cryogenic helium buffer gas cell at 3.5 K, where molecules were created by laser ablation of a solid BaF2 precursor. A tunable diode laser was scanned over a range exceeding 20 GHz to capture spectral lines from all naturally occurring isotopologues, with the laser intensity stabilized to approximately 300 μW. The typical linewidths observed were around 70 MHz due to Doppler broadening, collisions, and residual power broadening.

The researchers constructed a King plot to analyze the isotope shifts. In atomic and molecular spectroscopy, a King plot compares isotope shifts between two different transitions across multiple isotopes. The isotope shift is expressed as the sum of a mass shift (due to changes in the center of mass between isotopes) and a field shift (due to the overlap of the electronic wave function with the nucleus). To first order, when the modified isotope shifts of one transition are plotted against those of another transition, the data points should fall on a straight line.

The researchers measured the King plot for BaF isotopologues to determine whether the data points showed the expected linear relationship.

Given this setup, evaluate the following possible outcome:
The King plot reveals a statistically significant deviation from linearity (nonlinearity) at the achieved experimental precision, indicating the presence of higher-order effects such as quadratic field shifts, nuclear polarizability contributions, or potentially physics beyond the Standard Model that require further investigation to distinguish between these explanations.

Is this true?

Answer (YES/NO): NO